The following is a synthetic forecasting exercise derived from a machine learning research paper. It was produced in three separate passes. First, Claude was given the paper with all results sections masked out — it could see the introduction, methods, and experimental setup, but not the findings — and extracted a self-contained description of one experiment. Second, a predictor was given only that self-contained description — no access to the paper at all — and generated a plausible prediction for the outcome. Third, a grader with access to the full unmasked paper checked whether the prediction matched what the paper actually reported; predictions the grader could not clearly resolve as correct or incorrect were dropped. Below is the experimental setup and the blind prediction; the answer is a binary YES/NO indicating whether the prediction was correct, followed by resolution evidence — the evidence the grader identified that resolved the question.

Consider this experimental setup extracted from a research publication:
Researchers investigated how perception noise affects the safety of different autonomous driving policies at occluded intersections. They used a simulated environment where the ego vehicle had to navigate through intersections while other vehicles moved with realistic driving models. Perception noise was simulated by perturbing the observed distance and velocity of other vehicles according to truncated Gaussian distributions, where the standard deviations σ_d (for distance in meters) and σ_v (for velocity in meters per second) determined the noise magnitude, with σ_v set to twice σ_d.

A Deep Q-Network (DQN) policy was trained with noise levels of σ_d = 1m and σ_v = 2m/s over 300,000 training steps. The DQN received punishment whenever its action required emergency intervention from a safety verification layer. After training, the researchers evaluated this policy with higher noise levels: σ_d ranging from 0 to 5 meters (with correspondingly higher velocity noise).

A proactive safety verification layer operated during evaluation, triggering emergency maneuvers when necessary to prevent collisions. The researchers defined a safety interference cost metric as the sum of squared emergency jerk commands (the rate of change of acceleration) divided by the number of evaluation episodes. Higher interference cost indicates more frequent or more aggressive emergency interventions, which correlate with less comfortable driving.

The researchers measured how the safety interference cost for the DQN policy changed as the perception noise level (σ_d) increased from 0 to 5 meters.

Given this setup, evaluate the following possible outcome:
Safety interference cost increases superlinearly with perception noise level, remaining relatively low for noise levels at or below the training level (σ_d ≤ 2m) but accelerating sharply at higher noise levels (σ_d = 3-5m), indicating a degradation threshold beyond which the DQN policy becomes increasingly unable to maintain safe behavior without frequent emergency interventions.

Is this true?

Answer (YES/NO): NO